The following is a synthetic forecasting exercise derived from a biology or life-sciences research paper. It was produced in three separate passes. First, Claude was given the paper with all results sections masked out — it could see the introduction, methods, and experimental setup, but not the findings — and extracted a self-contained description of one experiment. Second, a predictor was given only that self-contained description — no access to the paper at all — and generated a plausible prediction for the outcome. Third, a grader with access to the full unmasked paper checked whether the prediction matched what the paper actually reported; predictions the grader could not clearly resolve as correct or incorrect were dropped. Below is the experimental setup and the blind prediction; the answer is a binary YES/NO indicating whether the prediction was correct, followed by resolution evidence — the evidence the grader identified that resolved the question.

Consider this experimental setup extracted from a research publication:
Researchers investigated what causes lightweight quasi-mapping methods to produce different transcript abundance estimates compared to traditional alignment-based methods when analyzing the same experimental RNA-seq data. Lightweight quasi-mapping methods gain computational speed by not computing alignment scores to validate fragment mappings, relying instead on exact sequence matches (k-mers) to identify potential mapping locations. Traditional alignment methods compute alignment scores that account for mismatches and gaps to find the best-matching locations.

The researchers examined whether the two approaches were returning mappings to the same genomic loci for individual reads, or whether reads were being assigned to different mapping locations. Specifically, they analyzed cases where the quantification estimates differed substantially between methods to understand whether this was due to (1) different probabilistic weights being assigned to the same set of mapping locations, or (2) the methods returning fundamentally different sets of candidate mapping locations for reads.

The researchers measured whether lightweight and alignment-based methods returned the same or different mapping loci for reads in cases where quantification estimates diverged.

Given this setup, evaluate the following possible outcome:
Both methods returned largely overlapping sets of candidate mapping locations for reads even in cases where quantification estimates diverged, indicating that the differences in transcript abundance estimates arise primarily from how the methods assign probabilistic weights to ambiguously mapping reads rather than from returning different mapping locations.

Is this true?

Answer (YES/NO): NO